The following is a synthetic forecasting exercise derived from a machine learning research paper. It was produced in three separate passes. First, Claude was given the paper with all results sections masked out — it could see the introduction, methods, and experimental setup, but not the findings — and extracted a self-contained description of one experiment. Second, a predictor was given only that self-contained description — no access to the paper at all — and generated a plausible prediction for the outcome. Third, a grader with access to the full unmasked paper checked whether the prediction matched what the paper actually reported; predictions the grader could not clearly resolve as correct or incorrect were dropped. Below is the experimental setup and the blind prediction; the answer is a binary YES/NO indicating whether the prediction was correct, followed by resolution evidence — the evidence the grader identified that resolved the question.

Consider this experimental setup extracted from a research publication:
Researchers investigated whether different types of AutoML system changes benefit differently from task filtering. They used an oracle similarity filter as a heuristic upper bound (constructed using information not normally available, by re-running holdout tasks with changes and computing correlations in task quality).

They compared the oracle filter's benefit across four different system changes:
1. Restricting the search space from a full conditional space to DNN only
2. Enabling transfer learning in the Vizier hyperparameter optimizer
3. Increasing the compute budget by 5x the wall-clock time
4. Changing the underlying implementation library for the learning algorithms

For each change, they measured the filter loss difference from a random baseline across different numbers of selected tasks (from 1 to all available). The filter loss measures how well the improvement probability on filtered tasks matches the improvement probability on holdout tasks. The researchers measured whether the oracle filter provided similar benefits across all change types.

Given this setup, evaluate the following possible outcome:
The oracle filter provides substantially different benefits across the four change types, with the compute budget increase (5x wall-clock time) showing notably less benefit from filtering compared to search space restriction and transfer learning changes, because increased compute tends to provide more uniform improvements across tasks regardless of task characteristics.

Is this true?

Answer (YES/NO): YES